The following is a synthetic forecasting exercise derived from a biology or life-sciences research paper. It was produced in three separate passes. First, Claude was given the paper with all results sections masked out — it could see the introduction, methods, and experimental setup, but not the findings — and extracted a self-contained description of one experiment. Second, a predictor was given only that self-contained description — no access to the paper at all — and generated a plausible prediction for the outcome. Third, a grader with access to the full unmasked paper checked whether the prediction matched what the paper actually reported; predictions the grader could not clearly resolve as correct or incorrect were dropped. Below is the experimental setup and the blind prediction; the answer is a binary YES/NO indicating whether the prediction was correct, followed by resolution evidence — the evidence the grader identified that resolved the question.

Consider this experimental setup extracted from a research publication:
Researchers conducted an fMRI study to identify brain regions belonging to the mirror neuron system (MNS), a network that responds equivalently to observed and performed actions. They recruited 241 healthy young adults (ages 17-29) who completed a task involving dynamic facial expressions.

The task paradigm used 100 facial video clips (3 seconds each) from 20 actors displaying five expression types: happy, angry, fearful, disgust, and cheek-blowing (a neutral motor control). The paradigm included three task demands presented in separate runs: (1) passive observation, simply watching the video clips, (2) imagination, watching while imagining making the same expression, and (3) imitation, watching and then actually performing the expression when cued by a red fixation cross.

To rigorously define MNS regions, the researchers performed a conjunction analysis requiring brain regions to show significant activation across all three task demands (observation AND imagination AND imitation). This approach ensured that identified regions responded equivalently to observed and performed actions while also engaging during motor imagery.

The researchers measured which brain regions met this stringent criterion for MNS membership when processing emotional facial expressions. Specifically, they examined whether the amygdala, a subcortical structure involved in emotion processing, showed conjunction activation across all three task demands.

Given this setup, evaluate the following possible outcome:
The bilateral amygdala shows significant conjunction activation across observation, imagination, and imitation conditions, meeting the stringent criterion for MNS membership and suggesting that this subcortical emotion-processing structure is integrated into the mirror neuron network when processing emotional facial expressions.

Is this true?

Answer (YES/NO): YES